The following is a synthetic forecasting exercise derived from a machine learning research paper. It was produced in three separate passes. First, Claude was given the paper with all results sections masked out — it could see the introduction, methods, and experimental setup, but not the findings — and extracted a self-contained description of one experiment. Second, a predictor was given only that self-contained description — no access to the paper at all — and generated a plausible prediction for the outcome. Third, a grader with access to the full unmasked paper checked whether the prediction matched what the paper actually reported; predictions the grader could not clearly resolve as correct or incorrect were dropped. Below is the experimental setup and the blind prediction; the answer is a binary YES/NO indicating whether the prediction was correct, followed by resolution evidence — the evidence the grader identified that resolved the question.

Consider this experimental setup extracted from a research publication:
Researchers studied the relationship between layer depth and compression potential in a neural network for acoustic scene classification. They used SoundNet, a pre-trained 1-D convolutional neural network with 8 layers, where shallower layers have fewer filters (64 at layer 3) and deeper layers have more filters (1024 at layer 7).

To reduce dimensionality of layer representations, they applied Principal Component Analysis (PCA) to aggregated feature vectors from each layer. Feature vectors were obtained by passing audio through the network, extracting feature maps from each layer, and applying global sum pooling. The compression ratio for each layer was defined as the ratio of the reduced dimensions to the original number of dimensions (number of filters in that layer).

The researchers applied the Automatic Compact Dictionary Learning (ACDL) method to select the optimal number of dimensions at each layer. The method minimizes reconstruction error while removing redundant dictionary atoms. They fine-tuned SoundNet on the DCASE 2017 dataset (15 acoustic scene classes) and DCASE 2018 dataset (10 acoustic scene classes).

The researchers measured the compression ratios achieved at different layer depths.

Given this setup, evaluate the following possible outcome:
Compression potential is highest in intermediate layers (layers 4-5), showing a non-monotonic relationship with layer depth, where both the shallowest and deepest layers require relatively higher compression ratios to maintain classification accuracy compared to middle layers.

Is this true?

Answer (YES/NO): NO